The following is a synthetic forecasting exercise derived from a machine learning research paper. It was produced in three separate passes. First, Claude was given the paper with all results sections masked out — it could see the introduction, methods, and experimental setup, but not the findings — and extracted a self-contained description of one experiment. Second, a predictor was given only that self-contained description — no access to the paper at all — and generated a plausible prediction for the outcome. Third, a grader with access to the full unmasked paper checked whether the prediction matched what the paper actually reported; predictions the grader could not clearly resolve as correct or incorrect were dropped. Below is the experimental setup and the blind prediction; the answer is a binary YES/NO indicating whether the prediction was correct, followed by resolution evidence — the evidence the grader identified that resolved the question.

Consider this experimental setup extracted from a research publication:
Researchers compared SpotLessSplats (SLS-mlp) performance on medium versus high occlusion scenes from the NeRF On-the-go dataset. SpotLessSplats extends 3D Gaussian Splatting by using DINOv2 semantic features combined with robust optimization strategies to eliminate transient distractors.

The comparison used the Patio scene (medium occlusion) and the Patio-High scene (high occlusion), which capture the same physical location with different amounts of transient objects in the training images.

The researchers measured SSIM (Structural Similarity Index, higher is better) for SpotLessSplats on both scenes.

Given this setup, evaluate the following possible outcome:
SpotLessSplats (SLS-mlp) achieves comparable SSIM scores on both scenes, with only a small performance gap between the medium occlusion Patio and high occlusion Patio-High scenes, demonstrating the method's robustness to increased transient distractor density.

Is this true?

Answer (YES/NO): NO